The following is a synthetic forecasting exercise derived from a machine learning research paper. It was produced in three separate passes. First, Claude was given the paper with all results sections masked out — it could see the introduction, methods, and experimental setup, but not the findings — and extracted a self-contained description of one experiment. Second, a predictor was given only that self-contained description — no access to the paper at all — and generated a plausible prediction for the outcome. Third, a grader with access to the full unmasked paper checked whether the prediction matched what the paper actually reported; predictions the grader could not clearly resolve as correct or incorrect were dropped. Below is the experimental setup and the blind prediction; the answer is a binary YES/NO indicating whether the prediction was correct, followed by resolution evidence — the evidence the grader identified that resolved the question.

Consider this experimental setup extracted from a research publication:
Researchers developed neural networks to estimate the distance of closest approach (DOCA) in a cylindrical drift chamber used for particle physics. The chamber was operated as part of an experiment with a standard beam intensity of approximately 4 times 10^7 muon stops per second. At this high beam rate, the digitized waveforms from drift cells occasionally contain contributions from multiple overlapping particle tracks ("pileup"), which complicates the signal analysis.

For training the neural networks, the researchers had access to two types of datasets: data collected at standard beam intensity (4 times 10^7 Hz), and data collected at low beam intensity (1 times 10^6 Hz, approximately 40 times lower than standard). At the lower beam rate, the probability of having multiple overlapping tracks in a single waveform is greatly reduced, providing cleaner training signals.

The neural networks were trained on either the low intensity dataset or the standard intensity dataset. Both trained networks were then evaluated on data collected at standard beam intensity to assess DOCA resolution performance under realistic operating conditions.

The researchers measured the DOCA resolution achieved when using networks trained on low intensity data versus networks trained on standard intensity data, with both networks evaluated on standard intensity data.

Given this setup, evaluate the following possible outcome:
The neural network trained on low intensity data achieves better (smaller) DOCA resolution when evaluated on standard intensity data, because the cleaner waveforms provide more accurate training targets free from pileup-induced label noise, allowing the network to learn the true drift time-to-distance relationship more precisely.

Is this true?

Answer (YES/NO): YES